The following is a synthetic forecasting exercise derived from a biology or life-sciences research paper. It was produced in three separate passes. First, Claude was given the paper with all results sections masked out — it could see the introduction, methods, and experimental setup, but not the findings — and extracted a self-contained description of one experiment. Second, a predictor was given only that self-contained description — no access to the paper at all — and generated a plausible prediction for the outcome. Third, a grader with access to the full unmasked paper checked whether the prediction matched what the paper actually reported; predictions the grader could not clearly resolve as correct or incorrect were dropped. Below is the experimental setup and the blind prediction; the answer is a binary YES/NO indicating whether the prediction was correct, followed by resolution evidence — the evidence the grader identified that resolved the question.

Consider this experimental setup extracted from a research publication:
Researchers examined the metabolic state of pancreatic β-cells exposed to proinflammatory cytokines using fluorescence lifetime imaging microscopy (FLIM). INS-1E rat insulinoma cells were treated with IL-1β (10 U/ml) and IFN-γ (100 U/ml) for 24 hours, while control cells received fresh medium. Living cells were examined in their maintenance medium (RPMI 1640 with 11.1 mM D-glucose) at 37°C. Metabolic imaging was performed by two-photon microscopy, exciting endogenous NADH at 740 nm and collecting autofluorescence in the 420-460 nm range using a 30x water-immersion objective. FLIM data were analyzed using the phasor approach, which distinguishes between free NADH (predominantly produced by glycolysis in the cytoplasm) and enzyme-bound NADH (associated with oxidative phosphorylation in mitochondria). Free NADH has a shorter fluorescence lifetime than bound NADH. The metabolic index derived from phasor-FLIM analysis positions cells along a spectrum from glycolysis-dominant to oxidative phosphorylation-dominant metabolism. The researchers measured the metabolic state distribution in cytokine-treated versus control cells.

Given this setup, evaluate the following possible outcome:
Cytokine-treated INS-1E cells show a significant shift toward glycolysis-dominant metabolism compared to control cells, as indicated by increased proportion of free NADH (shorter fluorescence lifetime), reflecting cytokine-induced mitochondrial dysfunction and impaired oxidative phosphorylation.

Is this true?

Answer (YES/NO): NO